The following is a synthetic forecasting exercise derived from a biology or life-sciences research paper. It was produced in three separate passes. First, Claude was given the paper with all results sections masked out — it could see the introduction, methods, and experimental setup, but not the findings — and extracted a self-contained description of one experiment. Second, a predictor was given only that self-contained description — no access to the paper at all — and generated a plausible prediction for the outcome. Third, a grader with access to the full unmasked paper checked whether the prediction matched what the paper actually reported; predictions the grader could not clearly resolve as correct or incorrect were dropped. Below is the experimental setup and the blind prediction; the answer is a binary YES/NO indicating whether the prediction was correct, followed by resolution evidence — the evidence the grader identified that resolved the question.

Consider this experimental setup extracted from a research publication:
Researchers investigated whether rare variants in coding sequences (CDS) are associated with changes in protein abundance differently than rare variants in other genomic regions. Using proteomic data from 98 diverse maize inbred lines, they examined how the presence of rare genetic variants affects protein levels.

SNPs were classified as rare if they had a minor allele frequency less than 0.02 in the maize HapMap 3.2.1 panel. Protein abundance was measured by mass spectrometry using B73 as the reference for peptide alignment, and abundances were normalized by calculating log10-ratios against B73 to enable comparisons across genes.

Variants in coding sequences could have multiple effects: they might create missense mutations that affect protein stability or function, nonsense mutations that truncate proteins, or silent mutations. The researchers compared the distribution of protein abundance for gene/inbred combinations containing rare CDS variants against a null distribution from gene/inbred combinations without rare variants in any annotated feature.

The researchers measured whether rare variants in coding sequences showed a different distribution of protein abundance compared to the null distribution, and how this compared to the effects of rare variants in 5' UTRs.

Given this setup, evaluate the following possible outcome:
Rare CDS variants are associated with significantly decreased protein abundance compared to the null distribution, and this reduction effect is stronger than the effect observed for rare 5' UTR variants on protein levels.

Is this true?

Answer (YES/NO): NO